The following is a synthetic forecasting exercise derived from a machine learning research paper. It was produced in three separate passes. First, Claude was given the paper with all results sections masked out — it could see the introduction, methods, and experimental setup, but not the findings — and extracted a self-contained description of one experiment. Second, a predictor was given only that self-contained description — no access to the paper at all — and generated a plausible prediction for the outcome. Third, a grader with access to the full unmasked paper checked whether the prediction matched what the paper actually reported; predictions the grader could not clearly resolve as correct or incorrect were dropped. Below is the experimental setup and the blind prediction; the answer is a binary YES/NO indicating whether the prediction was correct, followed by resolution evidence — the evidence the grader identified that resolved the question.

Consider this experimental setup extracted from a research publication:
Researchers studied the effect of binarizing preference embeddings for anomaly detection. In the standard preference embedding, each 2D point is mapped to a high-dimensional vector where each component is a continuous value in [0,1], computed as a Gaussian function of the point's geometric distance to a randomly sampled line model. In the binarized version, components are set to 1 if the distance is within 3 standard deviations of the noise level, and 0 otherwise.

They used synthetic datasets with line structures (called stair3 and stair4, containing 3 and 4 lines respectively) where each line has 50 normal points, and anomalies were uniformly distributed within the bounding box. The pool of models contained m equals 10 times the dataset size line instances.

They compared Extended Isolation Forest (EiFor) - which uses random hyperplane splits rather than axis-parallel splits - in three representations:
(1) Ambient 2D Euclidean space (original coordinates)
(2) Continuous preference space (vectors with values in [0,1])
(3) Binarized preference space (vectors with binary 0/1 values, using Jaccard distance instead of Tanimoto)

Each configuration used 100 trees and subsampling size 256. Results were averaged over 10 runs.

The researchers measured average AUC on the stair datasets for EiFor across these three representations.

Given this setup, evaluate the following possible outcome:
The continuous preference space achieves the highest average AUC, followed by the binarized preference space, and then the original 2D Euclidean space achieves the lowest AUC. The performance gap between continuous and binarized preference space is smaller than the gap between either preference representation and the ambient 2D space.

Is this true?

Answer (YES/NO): NO